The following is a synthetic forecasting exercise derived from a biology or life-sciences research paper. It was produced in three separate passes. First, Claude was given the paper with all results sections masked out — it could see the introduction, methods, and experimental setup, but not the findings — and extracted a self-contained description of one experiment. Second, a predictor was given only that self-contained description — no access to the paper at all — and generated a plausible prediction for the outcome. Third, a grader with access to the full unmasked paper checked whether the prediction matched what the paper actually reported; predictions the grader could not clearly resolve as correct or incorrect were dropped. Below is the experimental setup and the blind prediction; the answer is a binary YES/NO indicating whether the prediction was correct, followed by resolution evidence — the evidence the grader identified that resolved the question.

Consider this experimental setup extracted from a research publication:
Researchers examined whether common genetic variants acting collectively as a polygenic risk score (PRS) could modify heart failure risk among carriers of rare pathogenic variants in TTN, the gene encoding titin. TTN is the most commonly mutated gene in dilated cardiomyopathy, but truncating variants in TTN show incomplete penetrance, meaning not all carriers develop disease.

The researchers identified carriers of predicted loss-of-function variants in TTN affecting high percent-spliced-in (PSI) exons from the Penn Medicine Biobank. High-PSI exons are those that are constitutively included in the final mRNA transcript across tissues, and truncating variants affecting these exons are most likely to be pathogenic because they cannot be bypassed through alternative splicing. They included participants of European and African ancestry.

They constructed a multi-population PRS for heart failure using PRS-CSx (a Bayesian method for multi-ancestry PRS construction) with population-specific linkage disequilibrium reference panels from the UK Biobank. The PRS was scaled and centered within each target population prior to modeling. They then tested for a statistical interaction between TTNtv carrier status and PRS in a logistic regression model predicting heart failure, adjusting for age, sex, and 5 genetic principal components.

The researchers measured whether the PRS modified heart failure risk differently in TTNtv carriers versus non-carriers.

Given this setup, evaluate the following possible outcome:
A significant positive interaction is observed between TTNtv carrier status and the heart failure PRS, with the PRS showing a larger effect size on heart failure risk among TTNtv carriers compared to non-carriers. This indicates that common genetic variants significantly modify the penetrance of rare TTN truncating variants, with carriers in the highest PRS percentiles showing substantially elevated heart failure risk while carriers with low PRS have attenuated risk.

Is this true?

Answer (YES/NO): NO